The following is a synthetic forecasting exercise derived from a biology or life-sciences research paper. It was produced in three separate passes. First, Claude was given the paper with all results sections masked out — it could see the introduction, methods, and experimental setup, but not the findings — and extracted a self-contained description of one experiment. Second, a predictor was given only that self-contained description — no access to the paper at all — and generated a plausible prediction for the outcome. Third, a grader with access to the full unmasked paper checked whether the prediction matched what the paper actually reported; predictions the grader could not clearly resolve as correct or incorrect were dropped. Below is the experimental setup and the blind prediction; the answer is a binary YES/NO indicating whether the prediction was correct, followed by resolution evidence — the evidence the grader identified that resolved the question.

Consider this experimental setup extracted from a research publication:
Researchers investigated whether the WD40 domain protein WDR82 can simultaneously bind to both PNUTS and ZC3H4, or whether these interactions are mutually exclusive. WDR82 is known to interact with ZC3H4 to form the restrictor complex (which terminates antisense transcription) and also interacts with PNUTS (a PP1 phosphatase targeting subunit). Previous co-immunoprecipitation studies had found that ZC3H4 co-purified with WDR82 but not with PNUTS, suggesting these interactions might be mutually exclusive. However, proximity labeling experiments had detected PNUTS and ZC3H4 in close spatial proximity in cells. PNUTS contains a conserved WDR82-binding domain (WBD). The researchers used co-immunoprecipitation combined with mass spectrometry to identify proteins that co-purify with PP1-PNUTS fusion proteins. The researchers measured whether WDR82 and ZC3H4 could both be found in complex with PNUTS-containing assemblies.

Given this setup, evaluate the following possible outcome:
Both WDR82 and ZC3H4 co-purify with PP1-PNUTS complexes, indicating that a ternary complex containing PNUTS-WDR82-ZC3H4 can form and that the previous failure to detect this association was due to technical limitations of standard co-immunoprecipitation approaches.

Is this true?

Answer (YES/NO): YES